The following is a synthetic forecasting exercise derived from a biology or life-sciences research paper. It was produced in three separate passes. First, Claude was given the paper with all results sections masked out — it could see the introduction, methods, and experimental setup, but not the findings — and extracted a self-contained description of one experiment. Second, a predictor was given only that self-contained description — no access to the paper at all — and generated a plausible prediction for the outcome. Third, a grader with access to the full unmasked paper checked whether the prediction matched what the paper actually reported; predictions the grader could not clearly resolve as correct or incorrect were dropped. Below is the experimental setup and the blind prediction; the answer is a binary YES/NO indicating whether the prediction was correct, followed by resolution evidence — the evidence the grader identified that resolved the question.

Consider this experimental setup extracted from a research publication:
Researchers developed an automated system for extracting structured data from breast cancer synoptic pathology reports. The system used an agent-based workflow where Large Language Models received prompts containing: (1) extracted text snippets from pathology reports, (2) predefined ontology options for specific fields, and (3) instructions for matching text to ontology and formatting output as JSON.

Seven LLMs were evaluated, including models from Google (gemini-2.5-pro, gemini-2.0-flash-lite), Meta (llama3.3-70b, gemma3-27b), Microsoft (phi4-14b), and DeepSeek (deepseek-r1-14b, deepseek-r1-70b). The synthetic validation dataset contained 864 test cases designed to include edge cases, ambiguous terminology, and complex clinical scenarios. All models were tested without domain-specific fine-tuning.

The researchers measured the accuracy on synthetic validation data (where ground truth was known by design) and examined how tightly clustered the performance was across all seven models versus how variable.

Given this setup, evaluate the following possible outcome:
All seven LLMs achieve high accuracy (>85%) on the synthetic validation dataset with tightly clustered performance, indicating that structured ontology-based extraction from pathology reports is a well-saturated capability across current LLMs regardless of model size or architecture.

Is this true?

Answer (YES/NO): YES